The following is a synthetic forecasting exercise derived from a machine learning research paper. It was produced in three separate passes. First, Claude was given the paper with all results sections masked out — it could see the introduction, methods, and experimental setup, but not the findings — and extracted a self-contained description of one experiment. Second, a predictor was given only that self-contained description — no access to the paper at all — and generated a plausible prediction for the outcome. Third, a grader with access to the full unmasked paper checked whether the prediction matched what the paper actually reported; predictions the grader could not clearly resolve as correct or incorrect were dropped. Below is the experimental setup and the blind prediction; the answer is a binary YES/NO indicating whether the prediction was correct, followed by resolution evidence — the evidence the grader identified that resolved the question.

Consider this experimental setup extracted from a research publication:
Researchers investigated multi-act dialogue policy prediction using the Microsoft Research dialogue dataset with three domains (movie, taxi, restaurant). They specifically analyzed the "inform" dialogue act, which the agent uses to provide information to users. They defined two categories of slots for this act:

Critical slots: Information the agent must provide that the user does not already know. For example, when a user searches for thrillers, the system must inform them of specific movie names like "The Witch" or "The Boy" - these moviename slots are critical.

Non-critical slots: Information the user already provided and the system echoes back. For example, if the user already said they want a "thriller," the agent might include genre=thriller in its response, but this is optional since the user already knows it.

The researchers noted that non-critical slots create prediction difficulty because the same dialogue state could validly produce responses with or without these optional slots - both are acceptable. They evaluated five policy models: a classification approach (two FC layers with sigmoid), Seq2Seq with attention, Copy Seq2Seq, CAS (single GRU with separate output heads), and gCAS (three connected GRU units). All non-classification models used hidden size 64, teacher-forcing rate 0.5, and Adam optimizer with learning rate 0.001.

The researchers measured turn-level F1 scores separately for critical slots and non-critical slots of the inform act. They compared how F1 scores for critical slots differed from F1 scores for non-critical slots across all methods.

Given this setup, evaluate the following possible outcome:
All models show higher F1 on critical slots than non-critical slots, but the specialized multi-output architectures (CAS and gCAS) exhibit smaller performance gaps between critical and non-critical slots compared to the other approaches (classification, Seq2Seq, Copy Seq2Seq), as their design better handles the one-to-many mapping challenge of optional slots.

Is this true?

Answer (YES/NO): NO